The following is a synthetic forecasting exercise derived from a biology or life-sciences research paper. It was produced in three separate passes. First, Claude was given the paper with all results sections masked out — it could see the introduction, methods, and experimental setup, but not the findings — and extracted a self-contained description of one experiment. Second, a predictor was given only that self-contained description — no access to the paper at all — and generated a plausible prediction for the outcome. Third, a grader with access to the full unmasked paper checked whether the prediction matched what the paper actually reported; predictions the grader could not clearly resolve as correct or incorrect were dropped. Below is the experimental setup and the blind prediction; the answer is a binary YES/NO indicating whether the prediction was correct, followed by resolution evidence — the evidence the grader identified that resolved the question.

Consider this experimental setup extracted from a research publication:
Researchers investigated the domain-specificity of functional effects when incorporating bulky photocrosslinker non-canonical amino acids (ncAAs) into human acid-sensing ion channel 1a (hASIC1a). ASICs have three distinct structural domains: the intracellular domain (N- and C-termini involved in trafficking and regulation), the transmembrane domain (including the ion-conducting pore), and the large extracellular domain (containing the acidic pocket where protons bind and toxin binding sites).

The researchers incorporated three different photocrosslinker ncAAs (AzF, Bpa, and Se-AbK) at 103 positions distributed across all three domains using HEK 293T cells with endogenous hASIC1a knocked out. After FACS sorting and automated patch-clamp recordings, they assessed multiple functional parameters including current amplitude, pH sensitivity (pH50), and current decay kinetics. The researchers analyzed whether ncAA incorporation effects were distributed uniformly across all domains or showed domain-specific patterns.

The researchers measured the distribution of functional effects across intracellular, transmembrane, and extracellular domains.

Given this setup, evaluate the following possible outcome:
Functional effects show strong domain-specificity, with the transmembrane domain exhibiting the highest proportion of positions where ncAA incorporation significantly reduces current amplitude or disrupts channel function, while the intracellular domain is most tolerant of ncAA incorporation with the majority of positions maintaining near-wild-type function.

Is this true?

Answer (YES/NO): NO